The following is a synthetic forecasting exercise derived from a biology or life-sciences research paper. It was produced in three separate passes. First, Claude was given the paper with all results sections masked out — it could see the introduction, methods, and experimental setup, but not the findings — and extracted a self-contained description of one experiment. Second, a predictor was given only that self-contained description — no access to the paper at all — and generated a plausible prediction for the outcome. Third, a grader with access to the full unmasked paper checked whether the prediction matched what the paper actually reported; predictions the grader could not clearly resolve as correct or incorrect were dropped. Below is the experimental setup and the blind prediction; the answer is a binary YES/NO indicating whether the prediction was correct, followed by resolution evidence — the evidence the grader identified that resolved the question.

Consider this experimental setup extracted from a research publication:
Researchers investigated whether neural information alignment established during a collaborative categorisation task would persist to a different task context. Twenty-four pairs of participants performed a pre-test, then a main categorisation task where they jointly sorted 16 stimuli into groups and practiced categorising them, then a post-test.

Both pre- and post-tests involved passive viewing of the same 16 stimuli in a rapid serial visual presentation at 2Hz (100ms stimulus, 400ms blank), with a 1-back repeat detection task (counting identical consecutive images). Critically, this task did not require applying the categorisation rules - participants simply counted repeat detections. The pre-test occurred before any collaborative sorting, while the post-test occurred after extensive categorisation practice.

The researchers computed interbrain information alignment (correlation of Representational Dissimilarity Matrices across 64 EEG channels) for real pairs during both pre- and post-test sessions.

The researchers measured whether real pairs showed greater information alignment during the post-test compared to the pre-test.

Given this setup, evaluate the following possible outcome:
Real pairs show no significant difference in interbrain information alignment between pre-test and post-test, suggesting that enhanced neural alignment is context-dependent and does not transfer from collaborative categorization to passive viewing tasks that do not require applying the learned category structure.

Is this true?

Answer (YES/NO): YES